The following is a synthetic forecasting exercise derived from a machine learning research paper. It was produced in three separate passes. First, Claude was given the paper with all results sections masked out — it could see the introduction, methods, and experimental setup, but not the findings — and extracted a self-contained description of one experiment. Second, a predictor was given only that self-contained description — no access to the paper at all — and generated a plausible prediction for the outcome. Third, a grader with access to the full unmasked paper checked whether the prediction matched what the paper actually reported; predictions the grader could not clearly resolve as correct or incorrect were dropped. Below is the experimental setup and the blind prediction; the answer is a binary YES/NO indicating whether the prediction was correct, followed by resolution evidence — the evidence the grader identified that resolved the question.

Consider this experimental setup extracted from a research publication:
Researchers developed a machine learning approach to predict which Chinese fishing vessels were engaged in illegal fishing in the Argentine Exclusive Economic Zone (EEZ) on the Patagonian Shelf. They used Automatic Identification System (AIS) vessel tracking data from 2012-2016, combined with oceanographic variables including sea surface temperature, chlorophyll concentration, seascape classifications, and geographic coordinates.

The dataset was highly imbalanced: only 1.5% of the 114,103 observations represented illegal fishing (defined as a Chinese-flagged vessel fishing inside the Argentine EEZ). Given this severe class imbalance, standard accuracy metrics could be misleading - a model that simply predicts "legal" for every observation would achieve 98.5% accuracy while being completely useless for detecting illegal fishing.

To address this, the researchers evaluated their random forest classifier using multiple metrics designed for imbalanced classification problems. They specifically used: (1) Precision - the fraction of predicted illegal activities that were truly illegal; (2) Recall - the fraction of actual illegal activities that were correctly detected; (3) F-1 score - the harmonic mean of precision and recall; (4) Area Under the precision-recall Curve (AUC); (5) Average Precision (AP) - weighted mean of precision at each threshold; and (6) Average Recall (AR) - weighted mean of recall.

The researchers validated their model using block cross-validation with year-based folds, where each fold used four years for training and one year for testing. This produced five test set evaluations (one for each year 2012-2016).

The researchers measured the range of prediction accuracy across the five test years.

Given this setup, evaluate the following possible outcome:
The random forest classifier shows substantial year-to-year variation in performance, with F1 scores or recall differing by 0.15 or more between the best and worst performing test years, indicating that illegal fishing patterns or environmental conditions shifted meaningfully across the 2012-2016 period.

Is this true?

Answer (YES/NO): YES